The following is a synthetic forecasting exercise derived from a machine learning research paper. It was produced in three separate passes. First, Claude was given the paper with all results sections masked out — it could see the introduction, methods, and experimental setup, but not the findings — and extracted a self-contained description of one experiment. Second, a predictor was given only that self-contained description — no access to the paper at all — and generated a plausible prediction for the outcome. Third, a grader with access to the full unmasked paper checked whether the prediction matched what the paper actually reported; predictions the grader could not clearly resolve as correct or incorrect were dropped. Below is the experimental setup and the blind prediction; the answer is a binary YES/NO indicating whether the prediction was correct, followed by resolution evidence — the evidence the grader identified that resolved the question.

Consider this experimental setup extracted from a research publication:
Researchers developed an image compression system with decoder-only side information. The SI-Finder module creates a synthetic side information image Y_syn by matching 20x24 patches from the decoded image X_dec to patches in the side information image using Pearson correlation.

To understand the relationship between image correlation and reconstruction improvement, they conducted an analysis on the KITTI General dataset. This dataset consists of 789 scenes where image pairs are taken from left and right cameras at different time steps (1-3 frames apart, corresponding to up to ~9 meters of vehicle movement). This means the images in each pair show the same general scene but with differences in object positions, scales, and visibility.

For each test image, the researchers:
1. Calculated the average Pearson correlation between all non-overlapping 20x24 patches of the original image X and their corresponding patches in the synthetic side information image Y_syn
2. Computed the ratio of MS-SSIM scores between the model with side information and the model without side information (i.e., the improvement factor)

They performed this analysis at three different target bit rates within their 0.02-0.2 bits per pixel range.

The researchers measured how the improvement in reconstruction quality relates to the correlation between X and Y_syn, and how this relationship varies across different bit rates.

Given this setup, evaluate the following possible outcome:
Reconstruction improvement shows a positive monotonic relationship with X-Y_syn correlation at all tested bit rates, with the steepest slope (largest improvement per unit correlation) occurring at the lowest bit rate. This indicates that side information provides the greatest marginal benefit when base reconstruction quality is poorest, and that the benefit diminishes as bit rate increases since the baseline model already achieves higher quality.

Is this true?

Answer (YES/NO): YES